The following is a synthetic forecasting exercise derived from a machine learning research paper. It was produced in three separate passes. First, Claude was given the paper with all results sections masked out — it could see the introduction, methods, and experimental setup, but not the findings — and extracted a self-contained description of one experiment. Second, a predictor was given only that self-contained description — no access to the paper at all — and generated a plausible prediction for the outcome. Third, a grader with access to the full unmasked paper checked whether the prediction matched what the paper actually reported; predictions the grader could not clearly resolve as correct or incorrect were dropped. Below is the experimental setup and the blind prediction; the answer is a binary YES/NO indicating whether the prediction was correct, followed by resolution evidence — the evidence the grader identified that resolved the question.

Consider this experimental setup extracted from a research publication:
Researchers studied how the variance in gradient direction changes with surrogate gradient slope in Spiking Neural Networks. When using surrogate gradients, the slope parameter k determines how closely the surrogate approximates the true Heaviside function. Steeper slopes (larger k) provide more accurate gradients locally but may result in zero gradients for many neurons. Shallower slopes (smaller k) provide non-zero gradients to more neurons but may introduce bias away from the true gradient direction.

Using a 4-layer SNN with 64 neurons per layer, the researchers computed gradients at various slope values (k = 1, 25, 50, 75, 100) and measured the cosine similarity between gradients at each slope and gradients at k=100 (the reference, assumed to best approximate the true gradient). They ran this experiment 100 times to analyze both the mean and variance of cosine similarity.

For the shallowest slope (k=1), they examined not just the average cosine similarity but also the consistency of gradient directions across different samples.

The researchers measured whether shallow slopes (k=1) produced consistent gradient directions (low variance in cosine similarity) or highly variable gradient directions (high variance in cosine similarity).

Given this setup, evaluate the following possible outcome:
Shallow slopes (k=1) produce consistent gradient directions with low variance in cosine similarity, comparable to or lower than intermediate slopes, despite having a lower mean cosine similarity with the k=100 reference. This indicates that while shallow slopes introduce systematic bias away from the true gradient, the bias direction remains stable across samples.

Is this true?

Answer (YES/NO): NO